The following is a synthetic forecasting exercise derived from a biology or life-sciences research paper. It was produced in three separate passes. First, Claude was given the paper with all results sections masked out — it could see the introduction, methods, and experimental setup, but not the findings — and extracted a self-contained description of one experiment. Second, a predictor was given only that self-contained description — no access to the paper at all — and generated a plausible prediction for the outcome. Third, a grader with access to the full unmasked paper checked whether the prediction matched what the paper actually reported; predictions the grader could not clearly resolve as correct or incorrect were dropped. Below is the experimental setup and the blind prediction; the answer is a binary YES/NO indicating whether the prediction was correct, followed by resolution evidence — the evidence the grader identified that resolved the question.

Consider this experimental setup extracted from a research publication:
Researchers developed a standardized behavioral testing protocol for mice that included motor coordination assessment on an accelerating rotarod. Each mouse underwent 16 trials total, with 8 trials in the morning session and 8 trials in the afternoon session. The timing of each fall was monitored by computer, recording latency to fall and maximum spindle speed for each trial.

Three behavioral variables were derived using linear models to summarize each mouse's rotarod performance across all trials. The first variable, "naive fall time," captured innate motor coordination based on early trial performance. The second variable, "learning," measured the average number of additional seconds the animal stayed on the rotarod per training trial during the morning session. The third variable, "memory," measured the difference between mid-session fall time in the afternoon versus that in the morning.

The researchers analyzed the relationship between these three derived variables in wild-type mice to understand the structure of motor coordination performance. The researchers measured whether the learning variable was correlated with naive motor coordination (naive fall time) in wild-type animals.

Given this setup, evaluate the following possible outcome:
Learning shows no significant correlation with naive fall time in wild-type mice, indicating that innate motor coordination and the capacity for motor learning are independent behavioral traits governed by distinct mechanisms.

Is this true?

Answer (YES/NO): YES